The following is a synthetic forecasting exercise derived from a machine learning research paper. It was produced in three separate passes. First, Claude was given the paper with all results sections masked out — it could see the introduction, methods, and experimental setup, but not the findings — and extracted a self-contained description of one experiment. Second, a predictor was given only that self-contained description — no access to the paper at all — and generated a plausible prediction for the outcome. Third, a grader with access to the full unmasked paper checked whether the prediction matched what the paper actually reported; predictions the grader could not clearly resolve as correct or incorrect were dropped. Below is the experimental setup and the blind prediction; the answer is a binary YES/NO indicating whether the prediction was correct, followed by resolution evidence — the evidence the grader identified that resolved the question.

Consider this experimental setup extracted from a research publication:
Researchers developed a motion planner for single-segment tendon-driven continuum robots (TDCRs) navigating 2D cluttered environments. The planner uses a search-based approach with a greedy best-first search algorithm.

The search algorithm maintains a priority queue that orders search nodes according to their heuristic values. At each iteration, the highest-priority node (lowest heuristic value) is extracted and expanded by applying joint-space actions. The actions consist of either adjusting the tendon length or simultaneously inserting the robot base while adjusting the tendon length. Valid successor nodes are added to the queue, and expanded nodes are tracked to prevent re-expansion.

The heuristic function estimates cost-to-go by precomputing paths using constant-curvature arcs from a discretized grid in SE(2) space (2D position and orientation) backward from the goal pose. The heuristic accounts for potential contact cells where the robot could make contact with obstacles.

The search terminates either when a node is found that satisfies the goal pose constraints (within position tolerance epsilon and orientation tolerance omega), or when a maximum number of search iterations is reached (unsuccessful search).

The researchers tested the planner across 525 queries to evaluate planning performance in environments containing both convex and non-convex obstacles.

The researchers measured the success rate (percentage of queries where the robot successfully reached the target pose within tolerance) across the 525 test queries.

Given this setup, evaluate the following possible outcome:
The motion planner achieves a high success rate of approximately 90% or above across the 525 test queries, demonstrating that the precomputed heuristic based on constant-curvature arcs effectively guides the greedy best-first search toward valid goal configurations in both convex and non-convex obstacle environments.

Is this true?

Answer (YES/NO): NO